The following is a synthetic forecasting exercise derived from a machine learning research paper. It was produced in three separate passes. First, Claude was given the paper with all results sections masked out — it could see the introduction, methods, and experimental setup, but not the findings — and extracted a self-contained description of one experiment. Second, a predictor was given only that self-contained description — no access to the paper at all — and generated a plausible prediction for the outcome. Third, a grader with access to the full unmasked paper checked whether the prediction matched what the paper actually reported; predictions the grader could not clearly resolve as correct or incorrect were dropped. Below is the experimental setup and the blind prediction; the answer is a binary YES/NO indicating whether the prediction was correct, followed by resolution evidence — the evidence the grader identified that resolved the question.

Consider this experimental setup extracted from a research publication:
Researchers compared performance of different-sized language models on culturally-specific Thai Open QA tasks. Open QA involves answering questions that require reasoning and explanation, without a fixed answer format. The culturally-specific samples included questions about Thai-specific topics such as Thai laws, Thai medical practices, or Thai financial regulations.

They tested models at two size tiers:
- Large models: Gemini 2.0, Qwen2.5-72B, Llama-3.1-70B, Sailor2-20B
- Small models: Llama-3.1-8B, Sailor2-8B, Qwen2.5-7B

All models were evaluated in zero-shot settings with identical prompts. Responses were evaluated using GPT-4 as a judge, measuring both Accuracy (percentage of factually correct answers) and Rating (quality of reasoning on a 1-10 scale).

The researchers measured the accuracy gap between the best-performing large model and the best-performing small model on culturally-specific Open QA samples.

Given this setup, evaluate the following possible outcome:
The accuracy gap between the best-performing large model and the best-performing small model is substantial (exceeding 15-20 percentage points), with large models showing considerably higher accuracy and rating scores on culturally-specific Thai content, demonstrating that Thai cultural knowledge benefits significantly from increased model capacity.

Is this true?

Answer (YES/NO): YES